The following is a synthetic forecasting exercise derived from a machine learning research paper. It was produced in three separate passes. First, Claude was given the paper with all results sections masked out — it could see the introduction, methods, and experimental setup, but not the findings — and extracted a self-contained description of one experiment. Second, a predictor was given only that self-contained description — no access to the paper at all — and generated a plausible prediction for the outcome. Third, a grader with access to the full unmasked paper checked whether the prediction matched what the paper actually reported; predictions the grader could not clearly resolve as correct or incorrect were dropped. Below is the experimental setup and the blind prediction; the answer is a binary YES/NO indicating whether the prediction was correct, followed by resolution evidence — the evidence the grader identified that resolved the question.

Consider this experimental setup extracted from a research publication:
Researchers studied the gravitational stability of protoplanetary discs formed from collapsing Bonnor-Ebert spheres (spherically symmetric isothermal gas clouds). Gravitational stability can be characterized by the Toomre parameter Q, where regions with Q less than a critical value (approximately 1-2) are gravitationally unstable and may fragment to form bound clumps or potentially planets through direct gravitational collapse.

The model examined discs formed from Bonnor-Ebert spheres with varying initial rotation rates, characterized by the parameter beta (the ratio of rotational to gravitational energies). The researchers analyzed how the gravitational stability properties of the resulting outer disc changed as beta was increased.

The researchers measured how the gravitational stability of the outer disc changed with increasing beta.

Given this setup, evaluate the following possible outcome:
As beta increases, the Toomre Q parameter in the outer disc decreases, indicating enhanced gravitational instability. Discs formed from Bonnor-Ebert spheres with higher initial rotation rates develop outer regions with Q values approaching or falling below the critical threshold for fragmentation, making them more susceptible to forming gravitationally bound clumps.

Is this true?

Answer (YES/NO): NO